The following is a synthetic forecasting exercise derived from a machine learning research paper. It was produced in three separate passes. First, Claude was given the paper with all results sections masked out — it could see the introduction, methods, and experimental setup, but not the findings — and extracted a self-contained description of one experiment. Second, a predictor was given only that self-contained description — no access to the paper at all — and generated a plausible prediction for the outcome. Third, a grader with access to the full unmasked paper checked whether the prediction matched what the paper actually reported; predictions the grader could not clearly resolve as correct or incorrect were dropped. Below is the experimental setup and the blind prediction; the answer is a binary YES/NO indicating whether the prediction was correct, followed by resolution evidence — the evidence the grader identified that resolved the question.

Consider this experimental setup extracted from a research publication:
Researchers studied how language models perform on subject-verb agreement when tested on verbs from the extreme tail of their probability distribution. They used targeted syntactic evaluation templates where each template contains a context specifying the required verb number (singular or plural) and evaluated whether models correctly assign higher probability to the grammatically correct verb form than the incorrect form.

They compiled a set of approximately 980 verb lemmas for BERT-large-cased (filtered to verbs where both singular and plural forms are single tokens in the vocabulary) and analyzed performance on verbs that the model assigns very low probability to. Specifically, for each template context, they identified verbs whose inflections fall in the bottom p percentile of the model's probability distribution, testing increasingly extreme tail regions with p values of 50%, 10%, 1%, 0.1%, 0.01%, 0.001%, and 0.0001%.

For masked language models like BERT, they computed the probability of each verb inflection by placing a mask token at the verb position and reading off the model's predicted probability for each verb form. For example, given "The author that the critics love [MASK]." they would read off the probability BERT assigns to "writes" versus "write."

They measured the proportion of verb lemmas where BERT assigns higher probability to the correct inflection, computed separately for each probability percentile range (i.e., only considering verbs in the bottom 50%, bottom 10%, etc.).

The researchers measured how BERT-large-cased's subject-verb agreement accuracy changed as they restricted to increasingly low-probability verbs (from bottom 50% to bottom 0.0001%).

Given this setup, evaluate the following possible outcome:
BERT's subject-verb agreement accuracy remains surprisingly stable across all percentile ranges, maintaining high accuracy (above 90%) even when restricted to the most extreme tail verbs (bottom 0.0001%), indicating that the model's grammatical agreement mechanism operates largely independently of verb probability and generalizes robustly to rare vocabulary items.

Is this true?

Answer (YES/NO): NO